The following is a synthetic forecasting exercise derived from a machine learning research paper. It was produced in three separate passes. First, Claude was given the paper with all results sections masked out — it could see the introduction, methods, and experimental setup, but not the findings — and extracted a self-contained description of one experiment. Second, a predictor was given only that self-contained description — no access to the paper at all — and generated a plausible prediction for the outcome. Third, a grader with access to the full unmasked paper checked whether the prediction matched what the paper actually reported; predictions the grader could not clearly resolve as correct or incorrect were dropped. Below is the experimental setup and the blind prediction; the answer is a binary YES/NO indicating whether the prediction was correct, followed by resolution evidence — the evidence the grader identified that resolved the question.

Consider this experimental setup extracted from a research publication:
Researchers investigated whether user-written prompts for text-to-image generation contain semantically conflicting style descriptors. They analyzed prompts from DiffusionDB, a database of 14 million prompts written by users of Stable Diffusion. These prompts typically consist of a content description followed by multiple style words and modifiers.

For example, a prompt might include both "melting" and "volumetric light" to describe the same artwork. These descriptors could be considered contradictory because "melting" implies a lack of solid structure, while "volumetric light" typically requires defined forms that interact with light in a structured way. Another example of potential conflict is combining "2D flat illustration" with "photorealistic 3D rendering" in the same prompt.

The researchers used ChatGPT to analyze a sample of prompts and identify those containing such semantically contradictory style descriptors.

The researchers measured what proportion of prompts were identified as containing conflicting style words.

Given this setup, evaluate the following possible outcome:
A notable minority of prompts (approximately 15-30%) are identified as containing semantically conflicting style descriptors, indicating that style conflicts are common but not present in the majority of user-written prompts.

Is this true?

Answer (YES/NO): NO